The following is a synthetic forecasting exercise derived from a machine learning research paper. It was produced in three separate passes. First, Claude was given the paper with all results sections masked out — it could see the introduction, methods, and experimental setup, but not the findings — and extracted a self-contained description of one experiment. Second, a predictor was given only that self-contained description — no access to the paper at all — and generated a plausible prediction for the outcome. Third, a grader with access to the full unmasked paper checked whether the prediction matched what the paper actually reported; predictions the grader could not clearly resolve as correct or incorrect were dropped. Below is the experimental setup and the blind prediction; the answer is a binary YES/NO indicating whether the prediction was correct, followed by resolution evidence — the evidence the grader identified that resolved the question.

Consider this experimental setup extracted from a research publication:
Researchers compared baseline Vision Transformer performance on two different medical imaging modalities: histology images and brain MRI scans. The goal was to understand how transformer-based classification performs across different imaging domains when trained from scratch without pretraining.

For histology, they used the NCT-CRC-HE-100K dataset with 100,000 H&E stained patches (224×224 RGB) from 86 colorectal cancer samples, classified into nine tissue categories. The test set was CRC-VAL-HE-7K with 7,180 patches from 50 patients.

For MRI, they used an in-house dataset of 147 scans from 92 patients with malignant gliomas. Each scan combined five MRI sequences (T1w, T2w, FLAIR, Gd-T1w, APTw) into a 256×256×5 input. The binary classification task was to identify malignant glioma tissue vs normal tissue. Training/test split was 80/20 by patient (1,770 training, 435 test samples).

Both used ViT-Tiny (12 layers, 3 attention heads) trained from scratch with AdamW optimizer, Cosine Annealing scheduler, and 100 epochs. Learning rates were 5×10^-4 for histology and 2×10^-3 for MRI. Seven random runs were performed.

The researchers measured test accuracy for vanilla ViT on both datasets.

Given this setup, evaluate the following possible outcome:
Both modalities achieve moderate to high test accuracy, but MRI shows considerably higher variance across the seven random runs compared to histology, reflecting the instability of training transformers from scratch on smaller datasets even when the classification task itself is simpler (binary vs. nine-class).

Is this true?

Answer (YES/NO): NO